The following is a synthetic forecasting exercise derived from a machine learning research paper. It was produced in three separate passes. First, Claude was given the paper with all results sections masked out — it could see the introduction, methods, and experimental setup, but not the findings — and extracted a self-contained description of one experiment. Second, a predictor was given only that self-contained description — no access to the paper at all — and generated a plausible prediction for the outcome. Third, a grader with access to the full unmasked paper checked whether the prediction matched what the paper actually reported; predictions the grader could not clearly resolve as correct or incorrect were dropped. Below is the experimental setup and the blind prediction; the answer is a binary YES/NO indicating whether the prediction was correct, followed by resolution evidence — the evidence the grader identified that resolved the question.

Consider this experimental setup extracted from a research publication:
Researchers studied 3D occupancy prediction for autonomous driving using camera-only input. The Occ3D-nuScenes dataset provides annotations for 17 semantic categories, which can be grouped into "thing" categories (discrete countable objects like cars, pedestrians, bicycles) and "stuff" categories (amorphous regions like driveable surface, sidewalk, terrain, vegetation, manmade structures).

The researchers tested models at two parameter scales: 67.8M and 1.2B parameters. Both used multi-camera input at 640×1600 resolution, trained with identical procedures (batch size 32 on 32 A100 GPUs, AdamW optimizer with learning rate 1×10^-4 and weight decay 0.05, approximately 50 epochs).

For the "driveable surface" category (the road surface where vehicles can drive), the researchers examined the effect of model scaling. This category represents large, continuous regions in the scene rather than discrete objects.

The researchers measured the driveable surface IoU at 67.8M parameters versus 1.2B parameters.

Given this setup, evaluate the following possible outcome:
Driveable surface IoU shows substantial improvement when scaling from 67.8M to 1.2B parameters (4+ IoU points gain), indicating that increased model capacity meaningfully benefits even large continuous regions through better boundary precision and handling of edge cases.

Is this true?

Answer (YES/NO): NO